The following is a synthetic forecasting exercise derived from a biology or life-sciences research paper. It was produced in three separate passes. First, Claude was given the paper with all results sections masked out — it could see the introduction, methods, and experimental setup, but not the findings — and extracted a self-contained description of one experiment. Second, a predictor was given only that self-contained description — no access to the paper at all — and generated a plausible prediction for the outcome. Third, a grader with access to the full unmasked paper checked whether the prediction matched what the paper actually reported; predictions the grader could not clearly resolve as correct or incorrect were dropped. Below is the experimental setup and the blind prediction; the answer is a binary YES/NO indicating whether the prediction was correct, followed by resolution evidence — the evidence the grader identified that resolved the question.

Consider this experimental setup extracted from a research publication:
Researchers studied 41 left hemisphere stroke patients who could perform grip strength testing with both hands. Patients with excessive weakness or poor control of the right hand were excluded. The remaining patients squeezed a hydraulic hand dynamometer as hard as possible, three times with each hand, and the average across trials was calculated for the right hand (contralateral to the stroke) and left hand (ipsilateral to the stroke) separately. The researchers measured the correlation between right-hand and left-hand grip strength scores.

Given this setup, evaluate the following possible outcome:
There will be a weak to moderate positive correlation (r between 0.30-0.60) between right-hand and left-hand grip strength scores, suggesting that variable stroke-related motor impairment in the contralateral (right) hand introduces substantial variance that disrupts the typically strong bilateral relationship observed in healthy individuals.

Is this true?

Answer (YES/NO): YES